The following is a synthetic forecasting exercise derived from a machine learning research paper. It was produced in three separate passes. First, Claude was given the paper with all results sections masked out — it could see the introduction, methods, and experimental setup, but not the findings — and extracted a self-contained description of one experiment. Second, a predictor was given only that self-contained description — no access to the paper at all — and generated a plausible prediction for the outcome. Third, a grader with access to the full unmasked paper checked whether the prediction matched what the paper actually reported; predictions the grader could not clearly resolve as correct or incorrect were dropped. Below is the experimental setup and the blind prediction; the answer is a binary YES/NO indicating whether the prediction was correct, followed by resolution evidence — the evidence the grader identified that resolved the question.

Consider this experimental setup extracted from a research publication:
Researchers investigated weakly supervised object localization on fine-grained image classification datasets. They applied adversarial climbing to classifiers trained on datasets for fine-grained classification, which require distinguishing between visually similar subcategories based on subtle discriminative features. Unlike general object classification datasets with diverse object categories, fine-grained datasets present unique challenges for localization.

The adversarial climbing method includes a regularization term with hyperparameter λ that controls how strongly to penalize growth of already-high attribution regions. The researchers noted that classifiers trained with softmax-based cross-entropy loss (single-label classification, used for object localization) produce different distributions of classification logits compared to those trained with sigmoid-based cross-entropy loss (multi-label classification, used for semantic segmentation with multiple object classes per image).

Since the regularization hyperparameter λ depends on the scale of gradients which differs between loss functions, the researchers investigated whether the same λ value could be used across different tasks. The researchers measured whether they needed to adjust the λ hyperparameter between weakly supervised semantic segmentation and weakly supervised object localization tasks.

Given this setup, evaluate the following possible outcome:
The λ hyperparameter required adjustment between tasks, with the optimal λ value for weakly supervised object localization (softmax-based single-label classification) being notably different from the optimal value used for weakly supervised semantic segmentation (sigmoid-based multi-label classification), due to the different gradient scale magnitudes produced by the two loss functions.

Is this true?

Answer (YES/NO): YES